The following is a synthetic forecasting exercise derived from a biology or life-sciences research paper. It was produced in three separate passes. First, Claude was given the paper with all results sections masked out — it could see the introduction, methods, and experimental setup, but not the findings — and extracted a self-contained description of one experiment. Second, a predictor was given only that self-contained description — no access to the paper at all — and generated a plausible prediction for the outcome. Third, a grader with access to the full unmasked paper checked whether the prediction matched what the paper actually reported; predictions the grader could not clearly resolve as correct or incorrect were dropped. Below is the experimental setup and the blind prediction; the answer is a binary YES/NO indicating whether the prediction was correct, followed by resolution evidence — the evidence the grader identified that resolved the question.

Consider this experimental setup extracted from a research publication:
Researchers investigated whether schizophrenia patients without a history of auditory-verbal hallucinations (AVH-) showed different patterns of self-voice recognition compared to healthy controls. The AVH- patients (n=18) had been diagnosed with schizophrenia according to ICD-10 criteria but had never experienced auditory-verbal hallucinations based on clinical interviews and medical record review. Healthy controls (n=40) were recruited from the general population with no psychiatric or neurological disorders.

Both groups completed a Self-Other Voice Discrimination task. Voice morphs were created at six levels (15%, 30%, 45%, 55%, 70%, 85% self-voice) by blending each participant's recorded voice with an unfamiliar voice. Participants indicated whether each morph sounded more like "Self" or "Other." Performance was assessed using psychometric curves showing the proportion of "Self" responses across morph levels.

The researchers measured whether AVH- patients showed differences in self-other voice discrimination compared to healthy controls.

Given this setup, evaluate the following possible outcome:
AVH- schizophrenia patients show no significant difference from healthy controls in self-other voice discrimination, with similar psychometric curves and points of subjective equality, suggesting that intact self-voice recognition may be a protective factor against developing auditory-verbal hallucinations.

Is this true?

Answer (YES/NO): YES